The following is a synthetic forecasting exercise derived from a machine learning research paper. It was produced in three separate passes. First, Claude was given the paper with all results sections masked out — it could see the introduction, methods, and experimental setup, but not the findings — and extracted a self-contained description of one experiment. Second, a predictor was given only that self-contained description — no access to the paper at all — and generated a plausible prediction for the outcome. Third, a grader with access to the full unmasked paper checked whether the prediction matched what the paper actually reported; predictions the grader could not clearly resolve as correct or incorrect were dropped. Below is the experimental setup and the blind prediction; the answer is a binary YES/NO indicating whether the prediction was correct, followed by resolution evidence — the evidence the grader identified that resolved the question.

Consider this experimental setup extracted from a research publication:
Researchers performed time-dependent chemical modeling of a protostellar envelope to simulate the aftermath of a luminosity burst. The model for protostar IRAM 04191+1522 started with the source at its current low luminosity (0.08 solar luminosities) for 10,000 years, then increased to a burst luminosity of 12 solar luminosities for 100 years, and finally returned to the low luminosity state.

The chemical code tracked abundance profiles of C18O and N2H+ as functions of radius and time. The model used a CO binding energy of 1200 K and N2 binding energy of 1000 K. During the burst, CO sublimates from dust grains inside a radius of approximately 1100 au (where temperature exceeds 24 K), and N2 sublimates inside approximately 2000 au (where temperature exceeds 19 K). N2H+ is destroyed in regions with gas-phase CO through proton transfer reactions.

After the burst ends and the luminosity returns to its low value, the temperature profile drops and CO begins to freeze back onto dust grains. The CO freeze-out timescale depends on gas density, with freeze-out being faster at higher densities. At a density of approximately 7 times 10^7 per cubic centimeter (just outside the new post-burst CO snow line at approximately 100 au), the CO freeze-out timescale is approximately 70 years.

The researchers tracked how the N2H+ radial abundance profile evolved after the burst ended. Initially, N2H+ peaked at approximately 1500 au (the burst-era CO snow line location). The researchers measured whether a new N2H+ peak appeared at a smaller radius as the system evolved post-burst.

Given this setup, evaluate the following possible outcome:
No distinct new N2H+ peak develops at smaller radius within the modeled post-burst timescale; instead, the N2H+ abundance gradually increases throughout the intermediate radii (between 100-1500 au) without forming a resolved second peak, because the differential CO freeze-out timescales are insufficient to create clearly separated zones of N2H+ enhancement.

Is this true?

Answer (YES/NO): NO